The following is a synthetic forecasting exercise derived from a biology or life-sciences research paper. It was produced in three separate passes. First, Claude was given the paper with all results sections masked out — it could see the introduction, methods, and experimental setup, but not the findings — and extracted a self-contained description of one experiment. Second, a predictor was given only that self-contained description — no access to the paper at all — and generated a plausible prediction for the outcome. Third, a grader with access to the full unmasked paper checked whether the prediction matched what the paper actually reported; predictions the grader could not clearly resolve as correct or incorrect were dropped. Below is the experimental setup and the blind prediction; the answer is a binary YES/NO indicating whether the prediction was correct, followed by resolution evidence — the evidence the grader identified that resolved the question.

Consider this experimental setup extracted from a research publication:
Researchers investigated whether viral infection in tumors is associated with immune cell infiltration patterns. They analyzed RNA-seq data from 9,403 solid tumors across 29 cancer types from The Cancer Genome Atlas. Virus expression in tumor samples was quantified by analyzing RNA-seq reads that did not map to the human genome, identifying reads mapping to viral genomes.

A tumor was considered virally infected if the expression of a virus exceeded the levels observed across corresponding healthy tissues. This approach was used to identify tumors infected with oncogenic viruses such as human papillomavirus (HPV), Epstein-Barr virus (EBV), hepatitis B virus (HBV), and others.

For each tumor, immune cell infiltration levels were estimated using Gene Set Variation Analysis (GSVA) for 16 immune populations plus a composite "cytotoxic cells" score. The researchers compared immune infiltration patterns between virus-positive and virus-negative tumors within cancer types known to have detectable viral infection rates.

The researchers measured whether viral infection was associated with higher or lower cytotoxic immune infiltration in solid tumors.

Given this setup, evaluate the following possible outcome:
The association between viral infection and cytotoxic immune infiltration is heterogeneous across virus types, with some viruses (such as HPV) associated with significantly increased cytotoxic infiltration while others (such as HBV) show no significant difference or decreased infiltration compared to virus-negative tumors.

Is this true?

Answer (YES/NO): YES